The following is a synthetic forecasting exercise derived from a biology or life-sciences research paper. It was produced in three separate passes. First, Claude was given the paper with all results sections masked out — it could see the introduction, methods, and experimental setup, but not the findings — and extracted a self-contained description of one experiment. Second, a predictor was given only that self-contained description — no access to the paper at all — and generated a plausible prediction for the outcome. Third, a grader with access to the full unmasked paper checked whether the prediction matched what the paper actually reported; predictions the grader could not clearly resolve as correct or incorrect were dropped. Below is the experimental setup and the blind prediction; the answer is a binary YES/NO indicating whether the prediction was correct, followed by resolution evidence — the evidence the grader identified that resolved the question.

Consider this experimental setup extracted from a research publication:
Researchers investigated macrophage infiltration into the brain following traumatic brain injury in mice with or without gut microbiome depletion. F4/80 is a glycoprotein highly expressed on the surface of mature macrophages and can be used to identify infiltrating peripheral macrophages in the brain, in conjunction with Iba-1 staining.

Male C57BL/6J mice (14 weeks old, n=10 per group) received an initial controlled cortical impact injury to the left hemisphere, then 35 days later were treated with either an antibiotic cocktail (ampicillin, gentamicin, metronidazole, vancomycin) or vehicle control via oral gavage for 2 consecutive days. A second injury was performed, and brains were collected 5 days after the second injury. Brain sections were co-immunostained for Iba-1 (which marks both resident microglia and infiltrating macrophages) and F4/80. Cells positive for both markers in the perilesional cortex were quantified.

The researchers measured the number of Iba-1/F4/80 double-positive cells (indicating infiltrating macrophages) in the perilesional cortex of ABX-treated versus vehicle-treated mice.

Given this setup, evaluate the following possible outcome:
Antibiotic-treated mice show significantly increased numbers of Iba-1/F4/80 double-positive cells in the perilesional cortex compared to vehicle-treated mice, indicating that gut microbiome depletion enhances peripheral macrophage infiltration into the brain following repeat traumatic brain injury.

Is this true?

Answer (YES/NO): NO